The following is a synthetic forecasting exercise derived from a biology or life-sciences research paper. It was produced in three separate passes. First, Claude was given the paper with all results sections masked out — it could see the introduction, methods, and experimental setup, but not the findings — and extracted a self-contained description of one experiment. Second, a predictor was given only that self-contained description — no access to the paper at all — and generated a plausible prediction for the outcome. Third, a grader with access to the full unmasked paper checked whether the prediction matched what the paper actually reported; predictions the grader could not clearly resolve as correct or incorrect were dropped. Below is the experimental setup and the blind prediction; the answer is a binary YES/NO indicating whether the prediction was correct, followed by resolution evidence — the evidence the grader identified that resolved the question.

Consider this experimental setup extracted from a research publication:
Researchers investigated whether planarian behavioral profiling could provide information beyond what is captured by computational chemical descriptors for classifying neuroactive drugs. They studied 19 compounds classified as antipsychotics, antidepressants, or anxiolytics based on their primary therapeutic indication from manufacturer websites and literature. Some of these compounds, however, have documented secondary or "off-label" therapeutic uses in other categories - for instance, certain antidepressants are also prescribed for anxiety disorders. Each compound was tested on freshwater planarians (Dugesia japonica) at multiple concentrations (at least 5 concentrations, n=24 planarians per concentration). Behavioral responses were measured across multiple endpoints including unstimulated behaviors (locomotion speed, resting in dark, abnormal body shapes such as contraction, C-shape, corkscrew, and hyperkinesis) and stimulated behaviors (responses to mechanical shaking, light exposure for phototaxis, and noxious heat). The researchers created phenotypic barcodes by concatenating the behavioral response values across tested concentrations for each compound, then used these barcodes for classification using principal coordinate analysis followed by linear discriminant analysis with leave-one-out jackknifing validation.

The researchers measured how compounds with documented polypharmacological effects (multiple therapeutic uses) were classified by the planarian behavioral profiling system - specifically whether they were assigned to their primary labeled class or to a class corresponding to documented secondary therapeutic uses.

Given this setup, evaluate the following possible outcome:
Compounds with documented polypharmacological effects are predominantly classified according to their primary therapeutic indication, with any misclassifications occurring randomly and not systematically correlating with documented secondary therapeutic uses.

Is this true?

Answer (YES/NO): NO